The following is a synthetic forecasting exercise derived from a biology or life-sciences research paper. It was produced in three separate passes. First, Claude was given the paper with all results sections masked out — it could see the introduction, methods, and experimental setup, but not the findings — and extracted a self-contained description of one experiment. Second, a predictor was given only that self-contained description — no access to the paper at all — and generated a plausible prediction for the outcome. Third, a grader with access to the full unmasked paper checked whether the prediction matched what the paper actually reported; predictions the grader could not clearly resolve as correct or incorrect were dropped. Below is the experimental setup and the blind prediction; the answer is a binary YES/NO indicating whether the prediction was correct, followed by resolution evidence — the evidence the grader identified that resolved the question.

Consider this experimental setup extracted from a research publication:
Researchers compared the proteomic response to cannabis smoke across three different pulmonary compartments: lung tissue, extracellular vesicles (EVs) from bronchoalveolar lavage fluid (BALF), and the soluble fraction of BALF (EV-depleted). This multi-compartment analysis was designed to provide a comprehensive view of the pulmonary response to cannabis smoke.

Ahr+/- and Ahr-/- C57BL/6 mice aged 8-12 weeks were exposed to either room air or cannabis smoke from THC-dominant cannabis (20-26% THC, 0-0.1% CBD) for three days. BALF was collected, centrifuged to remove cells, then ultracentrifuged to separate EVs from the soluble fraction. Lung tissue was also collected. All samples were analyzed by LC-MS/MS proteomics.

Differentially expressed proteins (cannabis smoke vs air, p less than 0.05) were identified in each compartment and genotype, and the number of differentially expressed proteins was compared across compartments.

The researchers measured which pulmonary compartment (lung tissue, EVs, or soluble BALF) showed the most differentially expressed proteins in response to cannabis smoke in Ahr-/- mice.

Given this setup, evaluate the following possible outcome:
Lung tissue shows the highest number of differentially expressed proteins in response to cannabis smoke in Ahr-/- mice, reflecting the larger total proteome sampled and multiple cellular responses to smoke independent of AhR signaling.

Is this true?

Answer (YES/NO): NO